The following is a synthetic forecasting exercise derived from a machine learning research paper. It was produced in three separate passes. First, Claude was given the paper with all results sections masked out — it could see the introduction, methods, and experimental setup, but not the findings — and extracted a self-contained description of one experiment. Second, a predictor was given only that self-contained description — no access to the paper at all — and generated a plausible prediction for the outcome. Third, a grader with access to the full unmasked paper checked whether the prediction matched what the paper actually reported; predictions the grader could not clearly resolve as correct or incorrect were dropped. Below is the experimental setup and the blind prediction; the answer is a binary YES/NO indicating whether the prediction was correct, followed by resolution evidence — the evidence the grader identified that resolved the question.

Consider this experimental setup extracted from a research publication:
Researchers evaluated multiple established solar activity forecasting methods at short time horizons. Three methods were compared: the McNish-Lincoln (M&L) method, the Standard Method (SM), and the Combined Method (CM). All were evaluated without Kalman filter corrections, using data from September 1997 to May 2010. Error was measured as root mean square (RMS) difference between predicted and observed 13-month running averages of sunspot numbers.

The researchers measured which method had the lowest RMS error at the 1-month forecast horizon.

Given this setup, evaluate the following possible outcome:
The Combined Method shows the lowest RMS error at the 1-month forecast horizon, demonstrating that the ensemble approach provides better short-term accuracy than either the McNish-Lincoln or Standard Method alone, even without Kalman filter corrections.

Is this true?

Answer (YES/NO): NO